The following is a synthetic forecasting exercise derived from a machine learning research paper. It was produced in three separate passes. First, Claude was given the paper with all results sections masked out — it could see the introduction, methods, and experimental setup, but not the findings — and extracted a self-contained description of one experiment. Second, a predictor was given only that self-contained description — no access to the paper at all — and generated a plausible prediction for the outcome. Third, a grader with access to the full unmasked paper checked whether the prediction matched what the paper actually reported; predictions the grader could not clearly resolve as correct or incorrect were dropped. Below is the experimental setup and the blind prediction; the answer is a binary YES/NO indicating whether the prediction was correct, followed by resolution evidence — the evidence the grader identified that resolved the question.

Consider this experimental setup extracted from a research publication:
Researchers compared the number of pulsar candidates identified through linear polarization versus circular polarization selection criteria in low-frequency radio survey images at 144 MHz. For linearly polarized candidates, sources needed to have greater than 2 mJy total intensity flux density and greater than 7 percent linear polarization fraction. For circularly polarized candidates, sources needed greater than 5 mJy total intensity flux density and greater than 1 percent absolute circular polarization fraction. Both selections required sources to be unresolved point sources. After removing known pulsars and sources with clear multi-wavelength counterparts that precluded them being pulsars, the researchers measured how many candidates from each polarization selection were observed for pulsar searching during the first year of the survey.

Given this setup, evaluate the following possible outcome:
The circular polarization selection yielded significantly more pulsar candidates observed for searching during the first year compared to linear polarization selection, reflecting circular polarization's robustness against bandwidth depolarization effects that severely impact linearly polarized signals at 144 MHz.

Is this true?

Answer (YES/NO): YES